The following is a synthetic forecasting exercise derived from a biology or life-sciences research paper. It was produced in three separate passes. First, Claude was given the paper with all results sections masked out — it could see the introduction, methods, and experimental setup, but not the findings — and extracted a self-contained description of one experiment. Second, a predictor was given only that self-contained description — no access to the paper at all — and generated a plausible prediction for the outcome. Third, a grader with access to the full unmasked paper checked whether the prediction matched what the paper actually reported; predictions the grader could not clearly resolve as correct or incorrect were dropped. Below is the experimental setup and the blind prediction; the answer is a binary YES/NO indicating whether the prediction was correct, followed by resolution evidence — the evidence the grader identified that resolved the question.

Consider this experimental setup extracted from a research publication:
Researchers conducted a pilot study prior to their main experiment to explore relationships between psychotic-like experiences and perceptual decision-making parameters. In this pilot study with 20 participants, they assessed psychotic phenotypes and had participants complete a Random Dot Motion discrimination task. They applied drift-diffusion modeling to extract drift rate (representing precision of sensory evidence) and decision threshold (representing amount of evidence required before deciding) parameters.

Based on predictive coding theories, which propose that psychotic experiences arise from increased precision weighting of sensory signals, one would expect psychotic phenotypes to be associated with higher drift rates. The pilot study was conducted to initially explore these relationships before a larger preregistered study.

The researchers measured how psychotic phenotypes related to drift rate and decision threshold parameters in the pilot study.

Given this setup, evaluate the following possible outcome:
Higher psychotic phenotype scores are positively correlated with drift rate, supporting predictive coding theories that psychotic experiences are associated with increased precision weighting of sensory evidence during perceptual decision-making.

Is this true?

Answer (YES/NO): NO